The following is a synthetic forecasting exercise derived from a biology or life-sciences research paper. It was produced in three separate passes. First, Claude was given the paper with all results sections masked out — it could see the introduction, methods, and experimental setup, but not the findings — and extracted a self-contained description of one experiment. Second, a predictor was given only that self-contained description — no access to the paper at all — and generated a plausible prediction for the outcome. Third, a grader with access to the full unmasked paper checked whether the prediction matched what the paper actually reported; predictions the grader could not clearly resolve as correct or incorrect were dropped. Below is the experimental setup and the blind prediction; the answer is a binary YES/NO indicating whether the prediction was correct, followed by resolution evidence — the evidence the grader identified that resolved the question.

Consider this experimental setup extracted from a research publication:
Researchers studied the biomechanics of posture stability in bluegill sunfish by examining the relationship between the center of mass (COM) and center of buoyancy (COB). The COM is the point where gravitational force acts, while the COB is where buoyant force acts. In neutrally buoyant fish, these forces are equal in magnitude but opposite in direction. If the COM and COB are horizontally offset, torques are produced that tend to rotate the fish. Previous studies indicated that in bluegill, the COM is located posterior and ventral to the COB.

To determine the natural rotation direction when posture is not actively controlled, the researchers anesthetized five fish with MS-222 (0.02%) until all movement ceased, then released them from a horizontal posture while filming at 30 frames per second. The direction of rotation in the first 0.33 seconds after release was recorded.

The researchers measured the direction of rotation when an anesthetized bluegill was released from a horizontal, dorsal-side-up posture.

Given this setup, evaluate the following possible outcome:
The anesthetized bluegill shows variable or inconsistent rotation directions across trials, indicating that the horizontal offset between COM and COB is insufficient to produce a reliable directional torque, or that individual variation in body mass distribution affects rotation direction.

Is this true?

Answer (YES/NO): NO